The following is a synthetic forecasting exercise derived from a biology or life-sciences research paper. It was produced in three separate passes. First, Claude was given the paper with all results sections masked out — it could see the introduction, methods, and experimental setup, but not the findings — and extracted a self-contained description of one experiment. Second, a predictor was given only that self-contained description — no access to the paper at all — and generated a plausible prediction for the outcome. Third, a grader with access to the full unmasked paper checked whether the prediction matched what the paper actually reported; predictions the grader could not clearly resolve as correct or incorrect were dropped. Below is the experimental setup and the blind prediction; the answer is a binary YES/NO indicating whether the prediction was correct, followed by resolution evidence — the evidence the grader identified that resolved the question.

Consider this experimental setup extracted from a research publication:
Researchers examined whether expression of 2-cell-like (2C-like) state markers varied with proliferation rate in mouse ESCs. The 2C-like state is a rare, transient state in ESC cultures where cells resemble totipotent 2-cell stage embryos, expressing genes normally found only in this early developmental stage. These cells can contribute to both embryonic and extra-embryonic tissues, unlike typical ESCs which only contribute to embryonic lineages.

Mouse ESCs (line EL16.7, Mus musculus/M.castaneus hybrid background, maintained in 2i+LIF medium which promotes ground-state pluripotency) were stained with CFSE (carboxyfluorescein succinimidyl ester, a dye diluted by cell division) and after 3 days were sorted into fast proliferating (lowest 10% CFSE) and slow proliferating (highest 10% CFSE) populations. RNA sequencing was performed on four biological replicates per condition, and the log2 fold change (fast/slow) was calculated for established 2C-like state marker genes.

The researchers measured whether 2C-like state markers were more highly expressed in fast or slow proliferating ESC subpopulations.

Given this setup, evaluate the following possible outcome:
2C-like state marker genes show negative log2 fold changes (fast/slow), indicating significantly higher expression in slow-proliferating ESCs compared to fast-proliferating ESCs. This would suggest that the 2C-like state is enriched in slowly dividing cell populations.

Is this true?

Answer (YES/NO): YES